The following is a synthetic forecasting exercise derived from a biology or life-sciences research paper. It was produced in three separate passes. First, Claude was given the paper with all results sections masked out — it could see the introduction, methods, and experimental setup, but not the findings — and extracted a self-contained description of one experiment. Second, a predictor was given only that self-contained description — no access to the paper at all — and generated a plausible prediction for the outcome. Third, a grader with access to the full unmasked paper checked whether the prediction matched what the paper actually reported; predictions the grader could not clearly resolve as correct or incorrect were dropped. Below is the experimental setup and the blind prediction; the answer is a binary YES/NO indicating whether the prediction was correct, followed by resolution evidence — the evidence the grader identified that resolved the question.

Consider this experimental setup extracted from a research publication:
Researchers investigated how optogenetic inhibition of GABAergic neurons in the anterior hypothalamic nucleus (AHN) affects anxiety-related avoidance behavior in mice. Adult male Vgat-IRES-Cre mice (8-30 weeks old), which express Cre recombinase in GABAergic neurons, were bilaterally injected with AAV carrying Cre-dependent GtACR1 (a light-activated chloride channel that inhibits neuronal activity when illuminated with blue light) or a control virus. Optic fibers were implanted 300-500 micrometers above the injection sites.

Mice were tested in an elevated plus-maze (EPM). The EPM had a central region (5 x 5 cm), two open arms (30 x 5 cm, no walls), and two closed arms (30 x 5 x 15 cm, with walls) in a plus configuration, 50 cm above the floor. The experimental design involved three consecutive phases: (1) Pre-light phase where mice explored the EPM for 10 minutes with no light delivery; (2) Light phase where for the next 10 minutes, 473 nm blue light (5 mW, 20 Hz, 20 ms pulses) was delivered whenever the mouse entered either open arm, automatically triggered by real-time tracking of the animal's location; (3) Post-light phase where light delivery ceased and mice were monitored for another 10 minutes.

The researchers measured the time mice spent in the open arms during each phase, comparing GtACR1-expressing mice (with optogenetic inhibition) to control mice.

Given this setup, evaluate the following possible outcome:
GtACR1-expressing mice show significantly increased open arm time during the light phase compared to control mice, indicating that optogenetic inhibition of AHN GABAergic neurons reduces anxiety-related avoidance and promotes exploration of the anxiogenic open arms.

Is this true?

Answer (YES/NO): YES